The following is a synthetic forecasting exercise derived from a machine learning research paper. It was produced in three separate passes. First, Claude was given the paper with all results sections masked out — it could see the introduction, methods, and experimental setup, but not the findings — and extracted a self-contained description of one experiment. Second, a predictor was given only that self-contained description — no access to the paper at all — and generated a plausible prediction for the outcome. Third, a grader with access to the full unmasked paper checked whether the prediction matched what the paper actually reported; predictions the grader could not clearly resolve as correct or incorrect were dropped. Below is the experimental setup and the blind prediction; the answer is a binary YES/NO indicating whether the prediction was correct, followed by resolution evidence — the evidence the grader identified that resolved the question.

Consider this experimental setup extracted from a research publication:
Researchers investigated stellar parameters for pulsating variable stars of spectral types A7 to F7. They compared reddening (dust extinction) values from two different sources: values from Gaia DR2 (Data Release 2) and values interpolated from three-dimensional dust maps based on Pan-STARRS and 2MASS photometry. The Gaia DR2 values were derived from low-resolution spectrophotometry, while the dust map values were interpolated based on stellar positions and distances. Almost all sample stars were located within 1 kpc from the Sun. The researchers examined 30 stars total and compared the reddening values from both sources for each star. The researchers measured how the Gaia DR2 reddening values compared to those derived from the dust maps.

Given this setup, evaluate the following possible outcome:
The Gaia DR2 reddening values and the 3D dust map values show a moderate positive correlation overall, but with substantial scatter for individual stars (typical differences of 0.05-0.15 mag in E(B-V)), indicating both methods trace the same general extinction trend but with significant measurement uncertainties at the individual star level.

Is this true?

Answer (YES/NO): NO